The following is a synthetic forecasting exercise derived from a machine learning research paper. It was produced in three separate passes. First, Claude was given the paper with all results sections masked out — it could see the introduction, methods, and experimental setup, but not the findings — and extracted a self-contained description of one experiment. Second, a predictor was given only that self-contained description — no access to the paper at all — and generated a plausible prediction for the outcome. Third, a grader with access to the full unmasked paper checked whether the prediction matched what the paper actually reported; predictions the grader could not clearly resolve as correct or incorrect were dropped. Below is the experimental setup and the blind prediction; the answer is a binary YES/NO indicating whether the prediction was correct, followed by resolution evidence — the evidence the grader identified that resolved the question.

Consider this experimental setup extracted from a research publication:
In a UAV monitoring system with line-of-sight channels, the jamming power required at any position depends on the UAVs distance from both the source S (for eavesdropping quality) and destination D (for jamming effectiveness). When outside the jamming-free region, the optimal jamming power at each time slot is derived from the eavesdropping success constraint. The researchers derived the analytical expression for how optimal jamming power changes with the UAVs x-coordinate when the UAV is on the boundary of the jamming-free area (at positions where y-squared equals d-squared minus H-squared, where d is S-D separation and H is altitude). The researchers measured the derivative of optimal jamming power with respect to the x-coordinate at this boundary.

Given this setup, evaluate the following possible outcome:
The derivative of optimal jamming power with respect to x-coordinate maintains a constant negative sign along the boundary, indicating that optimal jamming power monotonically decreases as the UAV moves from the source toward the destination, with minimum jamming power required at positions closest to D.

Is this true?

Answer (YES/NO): NO